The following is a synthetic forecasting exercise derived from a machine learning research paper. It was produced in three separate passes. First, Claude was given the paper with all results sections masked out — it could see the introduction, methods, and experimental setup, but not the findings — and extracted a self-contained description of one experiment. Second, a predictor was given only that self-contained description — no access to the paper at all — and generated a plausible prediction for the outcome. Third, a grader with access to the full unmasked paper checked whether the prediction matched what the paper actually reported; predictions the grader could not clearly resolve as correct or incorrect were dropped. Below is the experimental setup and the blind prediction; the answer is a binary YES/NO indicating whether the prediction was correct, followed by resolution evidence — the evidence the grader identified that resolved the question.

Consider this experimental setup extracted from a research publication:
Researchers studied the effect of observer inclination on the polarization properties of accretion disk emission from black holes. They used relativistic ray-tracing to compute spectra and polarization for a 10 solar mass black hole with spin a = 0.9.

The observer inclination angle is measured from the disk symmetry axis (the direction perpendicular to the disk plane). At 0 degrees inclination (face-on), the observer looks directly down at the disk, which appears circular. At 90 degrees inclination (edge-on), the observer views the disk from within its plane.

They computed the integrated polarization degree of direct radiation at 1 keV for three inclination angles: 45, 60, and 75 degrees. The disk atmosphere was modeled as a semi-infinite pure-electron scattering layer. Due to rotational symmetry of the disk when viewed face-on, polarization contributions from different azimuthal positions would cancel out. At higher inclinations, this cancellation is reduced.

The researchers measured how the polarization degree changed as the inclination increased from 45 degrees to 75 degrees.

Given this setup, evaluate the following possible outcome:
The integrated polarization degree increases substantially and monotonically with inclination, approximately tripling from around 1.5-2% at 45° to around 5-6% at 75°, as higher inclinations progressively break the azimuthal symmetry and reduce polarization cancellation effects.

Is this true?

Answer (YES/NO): NO